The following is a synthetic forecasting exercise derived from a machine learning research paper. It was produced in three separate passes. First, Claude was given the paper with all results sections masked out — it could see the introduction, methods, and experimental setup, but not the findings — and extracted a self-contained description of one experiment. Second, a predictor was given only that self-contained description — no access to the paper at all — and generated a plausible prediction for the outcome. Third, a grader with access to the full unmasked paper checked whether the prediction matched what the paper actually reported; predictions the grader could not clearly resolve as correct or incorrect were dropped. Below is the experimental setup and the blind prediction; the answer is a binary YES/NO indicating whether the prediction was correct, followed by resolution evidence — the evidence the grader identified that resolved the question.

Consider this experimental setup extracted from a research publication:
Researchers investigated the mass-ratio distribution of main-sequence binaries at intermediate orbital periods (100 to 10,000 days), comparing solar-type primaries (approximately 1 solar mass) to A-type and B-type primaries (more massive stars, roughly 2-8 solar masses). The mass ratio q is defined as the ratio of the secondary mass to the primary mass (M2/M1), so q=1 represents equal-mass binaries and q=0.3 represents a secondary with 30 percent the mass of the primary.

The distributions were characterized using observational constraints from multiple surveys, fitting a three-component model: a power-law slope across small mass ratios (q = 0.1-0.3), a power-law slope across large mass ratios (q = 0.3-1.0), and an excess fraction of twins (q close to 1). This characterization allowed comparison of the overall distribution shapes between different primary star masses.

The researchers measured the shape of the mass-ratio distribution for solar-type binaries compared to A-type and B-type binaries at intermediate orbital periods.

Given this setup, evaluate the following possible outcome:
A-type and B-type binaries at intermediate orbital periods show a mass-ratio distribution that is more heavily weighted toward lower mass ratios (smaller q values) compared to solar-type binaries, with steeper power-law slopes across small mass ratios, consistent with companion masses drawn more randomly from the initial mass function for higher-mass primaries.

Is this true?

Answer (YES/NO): NO